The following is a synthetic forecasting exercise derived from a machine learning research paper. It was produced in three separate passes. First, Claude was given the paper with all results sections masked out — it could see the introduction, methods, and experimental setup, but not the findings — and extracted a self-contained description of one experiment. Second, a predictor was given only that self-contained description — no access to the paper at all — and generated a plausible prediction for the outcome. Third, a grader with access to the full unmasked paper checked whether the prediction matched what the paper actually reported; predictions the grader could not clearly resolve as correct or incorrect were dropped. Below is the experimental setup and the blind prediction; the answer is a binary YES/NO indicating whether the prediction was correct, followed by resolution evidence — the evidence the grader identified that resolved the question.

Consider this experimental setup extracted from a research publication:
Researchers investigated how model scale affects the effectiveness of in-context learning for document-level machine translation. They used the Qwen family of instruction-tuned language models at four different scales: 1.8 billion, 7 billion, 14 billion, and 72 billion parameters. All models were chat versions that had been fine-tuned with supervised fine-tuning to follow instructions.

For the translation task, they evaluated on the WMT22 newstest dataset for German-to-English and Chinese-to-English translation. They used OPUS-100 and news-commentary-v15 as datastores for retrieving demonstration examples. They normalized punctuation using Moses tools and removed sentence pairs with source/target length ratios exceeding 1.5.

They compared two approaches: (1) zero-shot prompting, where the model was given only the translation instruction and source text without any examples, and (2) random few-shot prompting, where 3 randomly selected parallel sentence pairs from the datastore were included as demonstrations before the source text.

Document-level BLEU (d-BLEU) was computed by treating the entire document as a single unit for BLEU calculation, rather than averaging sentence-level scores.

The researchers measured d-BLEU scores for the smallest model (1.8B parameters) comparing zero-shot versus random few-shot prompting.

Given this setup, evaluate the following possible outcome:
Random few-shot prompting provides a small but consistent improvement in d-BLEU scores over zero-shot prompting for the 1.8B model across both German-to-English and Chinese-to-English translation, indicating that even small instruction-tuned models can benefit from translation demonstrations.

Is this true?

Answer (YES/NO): NO